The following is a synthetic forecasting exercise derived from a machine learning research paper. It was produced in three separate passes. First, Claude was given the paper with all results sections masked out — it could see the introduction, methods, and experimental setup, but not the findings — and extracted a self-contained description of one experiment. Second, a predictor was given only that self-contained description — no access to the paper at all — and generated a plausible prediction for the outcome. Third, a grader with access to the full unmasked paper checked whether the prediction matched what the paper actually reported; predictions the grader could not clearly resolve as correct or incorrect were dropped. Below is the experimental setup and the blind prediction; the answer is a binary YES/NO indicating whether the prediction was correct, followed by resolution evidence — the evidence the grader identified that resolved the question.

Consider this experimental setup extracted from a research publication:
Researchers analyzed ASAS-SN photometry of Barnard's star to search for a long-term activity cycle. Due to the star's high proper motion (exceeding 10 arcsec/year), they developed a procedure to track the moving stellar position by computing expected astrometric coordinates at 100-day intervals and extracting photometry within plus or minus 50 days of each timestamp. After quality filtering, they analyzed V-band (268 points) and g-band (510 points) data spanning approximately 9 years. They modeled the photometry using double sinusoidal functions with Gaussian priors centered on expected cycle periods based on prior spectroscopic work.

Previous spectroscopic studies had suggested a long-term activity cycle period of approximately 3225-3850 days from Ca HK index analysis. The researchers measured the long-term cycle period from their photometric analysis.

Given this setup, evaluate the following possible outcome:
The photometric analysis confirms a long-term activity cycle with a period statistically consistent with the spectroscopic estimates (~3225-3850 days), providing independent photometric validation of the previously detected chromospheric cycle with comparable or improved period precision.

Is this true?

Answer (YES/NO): YES